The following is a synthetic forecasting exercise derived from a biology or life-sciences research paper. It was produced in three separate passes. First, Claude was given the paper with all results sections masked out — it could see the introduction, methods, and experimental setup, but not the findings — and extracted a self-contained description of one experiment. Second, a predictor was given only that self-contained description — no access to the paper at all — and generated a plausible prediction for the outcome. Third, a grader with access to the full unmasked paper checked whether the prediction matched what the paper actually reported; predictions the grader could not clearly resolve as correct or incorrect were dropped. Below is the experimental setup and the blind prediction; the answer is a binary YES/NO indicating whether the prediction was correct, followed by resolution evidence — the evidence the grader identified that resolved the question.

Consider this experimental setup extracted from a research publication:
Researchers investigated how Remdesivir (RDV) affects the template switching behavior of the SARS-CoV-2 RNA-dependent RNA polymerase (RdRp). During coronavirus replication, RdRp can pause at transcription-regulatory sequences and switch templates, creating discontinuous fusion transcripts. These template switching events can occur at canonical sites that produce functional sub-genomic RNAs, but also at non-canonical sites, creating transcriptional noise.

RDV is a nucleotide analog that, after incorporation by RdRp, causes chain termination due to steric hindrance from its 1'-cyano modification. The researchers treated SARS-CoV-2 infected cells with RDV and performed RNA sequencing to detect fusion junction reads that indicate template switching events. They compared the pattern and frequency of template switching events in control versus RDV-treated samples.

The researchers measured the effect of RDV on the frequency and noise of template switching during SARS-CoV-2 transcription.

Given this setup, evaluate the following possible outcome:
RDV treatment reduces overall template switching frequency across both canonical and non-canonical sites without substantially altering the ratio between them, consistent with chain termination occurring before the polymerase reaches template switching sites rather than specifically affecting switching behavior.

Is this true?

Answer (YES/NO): NO